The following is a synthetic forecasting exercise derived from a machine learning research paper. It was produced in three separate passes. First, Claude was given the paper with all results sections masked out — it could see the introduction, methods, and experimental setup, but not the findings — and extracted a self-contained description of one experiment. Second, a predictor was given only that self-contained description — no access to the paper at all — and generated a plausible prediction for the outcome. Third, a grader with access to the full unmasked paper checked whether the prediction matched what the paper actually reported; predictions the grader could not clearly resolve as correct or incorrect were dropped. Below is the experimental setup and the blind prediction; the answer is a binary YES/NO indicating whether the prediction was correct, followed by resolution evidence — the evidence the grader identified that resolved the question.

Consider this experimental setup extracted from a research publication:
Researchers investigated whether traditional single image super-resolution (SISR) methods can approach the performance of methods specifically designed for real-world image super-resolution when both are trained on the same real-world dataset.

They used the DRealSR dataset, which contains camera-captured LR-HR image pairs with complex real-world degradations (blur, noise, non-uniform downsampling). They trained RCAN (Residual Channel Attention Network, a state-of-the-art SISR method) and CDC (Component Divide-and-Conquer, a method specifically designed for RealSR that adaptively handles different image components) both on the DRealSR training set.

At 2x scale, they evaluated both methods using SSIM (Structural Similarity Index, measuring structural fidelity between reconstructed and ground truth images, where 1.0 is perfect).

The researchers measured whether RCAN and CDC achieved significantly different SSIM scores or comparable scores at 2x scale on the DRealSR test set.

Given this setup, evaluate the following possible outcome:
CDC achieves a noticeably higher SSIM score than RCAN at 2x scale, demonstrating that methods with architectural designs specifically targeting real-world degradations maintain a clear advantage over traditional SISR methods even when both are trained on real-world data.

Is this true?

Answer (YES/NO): NO